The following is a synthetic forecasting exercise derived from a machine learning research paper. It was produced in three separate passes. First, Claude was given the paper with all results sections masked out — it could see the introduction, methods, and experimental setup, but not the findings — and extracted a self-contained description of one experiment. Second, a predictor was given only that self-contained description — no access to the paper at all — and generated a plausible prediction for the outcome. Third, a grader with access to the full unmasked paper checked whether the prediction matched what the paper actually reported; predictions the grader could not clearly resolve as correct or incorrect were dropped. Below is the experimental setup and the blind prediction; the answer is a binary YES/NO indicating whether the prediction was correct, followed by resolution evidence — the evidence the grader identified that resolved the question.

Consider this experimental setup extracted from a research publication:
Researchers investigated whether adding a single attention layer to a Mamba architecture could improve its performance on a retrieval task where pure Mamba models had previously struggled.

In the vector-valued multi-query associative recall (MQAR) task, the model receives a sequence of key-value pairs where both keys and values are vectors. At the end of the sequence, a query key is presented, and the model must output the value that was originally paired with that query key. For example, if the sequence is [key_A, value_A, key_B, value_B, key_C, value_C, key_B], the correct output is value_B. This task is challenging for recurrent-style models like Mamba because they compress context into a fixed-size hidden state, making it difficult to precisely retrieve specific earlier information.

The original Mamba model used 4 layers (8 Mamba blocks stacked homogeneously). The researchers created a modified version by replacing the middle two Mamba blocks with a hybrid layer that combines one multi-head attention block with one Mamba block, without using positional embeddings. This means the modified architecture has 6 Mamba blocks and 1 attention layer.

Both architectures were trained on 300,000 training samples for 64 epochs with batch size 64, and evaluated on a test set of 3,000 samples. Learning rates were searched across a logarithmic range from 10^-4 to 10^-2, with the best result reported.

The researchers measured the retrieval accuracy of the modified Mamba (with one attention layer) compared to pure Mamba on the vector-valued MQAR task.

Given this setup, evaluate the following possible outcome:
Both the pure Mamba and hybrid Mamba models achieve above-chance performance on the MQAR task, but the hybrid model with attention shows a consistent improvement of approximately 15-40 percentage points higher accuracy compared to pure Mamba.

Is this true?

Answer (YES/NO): NO